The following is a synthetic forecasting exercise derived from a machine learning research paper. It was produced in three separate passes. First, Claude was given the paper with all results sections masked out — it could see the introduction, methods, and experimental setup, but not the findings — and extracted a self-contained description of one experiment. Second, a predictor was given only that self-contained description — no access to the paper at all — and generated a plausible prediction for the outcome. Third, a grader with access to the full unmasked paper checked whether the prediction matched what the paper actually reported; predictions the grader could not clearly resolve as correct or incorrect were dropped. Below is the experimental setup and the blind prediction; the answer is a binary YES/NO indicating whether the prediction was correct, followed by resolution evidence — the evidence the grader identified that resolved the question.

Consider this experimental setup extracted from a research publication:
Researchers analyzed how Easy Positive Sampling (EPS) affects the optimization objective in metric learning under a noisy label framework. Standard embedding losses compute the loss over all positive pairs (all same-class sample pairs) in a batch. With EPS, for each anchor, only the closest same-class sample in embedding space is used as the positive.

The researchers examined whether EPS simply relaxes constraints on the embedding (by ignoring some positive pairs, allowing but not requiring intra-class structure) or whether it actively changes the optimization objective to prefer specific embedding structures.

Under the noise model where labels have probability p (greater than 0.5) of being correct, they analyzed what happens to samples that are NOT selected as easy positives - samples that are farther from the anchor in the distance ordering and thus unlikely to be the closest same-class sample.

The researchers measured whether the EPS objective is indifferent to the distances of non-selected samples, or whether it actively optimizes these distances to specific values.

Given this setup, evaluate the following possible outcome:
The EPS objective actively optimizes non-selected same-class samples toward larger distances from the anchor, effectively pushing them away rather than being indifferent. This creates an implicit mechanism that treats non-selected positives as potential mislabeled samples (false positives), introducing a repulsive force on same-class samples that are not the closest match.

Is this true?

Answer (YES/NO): YES